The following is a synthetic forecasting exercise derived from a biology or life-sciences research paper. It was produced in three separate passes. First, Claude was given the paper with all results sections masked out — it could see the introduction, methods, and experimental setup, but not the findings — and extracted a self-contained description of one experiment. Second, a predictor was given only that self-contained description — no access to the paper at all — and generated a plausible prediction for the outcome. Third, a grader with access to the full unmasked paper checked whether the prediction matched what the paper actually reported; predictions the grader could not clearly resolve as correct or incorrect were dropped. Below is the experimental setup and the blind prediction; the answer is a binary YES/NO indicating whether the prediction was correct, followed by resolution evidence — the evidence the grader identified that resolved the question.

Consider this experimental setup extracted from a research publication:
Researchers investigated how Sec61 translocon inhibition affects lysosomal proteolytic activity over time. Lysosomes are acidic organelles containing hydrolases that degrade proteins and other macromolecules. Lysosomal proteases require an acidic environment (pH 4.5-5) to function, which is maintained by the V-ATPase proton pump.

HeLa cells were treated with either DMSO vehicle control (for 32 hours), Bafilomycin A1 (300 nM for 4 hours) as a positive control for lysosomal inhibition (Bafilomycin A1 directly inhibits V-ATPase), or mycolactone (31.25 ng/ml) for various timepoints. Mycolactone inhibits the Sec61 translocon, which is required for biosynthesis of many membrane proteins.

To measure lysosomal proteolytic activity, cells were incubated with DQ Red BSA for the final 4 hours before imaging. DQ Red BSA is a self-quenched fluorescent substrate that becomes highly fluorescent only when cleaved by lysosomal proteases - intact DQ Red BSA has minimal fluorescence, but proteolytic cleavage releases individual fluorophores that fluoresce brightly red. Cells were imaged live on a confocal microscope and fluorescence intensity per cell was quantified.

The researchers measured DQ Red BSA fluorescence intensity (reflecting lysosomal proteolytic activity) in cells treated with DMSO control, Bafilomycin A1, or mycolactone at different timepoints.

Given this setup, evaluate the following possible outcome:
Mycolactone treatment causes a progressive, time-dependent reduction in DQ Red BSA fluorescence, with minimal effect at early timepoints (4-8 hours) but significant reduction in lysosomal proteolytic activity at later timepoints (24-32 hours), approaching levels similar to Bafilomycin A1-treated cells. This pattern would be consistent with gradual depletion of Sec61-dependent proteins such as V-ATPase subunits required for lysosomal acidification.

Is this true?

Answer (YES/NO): NO